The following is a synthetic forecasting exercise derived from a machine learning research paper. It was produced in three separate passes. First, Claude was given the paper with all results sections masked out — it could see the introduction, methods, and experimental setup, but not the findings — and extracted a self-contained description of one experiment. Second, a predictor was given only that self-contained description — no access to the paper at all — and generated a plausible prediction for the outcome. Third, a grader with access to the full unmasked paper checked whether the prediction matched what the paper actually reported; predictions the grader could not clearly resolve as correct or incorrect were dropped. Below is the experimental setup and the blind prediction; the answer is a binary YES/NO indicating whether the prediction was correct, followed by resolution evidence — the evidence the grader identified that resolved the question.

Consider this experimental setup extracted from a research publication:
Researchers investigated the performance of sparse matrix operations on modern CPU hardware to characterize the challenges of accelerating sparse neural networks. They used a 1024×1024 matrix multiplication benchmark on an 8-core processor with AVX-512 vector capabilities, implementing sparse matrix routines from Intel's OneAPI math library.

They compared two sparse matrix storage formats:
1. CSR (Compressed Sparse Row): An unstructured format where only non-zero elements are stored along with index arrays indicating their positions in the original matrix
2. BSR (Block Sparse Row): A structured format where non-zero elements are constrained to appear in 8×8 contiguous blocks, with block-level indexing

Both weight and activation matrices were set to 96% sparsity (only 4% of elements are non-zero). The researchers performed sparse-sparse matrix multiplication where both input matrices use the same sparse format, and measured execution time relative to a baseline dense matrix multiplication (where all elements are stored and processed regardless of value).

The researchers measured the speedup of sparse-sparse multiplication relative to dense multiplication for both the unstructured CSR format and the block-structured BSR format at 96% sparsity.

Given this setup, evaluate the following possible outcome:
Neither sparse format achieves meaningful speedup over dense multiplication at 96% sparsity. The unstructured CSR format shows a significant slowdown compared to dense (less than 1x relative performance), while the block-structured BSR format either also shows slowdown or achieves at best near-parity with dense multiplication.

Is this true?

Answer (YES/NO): NO